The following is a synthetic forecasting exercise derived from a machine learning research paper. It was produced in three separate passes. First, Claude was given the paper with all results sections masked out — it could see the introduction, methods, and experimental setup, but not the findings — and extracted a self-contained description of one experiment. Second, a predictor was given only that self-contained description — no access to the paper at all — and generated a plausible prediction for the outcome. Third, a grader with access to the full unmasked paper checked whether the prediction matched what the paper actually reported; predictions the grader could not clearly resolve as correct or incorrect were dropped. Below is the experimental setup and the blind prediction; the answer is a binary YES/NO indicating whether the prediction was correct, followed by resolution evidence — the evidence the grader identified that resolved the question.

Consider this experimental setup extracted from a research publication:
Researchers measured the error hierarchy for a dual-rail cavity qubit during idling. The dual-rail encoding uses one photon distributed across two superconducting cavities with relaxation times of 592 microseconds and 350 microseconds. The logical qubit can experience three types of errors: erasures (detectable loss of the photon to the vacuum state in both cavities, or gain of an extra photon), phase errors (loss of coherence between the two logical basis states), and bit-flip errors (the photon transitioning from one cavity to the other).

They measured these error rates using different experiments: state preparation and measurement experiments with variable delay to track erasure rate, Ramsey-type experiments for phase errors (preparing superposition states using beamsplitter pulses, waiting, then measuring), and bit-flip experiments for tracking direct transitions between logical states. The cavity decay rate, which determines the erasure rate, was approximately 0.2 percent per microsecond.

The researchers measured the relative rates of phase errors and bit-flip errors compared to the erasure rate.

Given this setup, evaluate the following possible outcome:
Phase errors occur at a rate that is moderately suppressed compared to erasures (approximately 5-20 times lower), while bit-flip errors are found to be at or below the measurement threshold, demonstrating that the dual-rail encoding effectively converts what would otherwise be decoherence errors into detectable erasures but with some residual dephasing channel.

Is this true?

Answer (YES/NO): YES